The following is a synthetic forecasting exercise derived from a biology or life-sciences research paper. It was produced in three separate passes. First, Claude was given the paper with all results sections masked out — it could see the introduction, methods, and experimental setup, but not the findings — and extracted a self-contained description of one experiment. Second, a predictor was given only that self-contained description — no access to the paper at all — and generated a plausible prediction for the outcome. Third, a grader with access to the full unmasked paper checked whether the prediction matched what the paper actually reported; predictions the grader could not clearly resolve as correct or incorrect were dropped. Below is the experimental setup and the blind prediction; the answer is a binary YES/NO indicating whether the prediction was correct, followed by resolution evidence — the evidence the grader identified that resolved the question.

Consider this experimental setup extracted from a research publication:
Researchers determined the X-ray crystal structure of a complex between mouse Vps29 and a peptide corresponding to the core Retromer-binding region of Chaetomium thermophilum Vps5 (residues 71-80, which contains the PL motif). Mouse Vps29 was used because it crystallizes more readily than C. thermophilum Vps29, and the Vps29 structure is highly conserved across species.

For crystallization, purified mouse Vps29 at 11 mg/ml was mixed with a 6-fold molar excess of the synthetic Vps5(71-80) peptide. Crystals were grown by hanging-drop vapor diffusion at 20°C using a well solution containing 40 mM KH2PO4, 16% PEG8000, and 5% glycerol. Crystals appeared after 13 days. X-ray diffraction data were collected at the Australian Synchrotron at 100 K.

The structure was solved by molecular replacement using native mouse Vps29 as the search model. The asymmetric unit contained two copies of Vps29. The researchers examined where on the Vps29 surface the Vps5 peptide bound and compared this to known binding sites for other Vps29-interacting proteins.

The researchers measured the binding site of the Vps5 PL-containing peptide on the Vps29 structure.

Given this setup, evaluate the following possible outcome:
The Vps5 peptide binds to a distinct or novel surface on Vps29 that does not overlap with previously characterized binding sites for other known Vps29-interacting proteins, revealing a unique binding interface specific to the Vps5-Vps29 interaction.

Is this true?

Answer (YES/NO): NO